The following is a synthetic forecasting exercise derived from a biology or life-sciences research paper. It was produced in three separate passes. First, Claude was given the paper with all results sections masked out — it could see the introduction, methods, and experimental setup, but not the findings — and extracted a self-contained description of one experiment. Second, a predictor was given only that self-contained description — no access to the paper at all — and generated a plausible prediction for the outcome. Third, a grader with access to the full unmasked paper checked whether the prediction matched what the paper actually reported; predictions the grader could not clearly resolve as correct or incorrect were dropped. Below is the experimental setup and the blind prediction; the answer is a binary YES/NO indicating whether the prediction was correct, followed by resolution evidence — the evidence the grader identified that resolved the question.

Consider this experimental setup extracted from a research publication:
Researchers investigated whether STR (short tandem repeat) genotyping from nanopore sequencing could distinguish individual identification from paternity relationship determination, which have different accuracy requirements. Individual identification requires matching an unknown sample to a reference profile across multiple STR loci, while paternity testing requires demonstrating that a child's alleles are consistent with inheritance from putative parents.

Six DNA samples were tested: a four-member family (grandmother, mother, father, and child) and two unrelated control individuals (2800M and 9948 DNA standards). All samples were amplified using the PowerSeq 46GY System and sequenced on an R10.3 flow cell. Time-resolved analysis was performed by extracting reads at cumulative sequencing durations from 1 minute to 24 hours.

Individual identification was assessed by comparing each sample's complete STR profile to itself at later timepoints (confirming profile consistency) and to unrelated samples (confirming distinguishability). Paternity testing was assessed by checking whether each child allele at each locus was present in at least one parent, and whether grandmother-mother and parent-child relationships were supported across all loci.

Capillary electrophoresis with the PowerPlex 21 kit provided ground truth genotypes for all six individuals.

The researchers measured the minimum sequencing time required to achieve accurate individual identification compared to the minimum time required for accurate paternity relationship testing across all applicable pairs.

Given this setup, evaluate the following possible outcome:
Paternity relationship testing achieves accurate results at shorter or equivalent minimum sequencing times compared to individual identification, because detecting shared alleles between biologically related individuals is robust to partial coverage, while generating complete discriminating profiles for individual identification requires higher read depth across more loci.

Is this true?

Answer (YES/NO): NO